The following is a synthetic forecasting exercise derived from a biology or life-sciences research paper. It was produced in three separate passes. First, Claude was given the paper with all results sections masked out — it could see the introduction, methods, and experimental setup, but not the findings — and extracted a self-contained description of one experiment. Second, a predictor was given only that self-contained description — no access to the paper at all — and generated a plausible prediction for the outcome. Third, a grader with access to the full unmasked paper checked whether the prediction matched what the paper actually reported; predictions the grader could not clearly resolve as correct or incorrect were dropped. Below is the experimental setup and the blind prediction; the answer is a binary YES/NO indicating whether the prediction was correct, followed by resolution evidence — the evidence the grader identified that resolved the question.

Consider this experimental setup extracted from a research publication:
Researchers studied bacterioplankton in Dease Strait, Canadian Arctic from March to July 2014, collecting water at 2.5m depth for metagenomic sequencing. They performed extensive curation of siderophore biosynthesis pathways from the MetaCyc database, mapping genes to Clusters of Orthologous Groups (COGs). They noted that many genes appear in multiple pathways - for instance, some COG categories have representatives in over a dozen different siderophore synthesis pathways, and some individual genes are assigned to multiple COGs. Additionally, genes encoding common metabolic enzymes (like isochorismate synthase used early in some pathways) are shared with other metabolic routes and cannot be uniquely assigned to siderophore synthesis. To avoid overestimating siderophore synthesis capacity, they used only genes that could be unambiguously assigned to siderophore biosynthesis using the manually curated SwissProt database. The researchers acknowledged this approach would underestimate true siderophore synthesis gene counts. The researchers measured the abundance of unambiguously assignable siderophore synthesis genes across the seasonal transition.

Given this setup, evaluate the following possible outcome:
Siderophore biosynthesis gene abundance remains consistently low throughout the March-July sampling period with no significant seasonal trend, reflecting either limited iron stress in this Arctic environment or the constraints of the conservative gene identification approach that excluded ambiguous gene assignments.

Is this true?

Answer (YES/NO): YES